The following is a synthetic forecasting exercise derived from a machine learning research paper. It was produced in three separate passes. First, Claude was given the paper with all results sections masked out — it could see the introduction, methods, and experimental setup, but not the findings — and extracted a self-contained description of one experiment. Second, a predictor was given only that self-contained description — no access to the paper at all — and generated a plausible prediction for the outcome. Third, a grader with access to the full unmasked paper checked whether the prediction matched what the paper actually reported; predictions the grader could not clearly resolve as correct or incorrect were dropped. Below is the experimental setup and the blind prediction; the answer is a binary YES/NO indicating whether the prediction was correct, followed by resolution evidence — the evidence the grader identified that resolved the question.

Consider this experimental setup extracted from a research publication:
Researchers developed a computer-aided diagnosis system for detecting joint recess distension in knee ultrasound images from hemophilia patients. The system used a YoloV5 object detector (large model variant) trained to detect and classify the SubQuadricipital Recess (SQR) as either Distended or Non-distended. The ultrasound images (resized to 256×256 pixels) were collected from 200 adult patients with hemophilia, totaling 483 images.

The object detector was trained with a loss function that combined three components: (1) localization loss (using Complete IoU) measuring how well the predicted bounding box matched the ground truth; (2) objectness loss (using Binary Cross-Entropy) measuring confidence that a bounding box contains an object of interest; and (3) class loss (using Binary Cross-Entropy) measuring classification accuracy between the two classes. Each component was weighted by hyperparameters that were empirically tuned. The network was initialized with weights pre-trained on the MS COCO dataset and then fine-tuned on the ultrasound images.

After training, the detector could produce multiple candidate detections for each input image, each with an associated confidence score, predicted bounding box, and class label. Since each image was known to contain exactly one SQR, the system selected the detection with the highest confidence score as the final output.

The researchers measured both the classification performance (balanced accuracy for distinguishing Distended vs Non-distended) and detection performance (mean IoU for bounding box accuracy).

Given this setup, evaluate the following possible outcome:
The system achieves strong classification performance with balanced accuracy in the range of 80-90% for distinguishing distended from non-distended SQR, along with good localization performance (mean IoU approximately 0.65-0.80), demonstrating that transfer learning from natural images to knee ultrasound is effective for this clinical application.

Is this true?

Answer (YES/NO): NO